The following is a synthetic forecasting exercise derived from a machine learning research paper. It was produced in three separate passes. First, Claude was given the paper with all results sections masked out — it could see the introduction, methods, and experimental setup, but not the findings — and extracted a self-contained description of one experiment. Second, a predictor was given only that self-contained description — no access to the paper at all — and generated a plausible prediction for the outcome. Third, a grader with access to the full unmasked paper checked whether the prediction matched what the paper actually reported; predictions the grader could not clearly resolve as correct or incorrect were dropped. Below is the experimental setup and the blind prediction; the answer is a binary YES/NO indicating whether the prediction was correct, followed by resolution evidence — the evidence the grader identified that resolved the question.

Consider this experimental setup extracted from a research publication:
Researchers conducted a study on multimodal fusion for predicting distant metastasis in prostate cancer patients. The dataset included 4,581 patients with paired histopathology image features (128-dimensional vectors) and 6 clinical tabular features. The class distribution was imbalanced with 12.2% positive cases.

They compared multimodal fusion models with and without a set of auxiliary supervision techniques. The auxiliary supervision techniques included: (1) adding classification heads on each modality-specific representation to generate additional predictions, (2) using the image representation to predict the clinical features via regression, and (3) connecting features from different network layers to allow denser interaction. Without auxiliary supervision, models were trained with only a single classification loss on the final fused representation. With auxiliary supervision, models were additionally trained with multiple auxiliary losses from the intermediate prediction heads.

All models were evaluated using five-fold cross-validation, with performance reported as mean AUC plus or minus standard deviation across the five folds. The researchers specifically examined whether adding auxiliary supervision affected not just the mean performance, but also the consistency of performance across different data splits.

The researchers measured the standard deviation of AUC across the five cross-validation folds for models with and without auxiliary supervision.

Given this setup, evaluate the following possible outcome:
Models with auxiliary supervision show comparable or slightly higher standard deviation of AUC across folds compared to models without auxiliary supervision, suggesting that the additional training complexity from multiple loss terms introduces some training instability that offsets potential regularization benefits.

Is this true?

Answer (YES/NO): NO